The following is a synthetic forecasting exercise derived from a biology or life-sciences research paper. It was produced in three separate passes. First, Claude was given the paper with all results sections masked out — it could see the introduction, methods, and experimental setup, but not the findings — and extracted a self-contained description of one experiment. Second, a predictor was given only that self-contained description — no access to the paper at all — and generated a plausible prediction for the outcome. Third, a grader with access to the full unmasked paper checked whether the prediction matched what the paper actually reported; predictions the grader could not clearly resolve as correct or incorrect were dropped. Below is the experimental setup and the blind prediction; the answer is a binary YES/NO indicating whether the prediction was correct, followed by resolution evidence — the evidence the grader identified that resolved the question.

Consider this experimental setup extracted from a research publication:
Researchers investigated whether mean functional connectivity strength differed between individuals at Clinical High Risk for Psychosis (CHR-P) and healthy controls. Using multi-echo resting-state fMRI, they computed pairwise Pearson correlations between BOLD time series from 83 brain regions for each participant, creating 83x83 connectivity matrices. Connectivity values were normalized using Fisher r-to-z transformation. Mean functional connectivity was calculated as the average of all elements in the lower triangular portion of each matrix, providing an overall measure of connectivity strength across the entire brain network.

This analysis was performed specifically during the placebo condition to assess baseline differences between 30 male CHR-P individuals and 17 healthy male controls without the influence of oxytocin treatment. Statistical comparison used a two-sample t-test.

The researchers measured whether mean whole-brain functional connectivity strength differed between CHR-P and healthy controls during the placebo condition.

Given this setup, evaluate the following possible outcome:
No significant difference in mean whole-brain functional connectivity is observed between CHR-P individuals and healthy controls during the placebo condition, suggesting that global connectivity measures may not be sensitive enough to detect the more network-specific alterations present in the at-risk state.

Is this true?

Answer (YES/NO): YES